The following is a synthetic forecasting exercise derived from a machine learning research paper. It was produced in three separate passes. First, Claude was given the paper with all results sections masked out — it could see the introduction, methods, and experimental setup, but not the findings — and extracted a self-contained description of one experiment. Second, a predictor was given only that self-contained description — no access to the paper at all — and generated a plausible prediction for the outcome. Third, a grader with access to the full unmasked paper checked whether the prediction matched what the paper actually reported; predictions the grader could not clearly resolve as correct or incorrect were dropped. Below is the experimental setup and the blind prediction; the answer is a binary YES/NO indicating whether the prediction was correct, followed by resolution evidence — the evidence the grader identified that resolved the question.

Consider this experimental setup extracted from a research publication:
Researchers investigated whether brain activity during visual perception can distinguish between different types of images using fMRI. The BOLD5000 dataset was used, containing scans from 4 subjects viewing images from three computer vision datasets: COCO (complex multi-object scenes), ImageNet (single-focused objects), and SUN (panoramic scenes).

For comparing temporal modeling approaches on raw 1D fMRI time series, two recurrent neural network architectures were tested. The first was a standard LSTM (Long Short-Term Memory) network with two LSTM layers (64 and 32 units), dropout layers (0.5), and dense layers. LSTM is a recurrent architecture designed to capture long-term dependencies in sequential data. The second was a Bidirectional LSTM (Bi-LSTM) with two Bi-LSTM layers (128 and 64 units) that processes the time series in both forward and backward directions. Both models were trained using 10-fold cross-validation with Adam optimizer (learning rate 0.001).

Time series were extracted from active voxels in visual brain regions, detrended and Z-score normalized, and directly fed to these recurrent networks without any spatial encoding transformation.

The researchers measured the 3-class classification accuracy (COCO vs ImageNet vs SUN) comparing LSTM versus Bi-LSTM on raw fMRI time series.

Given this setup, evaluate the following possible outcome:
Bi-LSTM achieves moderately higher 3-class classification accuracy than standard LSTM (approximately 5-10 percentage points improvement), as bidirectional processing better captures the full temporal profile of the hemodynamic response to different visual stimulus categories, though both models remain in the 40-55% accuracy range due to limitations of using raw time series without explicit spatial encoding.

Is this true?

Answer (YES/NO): NO